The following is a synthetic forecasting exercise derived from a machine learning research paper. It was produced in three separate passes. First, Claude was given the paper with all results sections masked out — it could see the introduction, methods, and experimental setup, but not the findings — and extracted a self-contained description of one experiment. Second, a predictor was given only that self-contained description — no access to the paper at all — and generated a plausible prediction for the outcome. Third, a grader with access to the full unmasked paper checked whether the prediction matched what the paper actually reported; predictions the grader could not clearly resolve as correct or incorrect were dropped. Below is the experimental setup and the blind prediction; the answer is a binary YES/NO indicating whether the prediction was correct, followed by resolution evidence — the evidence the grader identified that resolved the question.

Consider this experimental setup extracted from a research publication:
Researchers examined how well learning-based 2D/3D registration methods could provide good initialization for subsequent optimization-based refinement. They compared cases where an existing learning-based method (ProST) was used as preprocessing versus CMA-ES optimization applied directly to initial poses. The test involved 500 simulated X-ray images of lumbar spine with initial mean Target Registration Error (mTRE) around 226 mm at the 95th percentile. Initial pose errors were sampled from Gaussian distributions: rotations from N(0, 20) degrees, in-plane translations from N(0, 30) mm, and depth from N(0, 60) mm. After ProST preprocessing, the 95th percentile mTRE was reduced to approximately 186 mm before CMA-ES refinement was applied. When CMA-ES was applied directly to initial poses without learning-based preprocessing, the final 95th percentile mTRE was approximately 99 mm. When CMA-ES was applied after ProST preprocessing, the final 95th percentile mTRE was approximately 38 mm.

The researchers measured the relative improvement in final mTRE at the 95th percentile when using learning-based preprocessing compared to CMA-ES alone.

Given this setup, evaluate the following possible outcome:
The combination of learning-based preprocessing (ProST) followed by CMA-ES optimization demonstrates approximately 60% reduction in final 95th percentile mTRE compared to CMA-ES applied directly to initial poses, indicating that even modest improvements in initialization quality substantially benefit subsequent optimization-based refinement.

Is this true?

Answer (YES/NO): YES